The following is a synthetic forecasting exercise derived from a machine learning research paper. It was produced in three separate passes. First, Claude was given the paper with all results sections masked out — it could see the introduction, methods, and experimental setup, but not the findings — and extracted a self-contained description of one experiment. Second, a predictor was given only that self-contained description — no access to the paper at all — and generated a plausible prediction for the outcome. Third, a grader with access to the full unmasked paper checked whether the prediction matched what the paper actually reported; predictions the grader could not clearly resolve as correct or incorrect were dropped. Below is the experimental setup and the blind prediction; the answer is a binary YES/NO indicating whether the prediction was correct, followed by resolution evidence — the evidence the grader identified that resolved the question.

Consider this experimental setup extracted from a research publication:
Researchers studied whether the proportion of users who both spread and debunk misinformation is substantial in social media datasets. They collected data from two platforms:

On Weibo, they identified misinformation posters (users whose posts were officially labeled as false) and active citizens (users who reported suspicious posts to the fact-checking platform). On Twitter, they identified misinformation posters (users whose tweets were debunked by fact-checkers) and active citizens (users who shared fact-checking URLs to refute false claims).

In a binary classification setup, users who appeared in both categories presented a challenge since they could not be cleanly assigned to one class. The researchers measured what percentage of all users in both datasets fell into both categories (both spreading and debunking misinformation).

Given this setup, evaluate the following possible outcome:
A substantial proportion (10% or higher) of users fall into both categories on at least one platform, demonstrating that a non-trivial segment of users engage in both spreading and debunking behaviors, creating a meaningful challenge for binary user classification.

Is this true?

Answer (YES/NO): NO